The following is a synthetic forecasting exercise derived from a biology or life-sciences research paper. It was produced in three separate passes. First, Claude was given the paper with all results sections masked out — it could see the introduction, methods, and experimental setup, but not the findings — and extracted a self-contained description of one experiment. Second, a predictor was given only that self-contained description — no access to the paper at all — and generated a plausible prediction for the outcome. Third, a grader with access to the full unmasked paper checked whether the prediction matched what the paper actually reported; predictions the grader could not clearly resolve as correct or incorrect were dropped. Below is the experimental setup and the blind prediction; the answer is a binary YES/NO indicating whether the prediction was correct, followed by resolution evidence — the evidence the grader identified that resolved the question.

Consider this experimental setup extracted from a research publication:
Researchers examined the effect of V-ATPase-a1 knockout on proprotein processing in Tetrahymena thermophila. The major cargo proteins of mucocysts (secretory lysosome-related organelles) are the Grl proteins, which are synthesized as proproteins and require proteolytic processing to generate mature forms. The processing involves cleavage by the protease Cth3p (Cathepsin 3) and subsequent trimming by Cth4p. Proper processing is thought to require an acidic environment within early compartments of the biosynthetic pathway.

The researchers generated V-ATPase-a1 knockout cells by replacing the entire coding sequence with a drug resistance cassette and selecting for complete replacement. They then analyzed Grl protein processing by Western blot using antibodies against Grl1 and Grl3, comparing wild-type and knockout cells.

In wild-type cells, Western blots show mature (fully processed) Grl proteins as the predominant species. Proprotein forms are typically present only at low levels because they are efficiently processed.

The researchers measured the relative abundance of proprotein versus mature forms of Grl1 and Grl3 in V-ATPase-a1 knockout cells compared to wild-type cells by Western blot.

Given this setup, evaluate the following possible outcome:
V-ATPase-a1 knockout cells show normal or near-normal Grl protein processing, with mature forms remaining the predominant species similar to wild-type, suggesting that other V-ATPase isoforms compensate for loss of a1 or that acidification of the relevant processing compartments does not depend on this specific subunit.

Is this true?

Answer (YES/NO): NO